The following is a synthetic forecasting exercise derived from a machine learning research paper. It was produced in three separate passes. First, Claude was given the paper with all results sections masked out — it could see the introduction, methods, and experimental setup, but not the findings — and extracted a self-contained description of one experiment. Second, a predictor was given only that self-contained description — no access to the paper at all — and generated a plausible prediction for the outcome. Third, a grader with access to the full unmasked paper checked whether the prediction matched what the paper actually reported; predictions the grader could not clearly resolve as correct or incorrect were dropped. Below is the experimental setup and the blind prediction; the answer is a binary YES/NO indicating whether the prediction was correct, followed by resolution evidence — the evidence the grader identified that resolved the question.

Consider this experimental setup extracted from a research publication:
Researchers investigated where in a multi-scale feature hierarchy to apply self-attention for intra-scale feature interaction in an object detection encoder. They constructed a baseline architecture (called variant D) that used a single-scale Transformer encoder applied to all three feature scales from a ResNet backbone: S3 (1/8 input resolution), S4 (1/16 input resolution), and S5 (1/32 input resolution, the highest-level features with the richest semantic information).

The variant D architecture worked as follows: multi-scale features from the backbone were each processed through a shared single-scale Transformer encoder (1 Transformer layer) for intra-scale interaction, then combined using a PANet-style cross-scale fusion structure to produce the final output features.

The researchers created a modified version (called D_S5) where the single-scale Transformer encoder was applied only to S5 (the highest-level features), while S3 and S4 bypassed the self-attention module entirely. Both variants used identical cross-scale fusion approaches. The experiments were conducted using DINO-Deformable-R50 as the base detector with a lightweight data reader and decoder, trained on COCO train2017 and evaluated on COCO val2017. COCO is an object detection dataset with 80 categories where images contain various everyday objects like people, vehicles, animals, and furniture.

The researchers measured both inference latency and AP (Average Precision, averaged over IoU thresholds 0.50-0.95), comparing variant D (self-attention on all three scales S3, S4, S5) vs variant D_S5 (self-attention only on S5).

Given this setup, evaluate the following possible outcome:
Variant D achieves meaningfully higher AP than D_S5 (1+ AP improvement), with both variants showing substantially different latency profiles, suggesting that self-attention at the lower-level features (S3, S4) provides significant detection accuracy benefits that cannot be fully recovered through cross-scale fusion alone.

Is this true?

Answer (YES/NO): NO